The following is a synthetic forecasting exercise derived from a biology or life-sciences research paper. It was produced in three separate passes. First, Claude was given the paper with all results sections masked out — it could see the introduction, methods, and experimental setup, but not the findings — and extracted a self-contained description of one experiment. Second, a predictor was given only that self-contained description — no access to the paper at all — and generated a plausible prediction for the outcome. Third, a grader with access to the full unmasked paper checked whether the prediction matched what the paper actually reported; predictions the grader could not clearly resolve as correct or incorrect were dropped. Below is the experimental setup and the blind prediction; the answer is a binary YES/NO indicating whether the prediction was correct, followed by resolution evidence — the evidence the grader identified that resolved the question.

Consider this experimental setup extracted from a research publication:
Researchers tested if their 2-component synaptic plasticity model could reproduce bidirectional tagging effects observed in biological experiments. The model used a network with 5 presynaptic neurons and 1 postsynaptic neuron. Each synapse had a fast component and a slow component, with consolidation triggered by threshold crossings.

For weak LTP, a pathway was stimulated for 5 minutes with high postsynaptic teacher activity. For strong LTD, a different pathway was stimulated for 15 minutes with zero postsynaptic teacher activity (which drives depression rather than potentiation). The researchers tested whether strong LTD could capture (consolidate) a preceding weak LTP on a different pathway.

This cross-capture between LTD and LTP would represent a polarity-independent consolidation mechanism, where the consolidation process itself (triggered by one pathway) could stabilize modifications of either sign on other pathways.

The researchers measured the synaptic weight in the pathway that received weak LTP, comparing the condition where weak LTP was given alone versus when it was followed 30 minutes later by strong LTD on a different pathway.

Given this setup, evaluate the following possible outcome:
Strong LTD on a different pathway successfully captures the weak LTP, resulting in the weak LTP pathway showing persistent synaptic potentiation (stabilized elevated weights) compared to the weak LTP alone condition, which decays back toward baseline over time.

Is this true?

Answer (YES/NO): YES